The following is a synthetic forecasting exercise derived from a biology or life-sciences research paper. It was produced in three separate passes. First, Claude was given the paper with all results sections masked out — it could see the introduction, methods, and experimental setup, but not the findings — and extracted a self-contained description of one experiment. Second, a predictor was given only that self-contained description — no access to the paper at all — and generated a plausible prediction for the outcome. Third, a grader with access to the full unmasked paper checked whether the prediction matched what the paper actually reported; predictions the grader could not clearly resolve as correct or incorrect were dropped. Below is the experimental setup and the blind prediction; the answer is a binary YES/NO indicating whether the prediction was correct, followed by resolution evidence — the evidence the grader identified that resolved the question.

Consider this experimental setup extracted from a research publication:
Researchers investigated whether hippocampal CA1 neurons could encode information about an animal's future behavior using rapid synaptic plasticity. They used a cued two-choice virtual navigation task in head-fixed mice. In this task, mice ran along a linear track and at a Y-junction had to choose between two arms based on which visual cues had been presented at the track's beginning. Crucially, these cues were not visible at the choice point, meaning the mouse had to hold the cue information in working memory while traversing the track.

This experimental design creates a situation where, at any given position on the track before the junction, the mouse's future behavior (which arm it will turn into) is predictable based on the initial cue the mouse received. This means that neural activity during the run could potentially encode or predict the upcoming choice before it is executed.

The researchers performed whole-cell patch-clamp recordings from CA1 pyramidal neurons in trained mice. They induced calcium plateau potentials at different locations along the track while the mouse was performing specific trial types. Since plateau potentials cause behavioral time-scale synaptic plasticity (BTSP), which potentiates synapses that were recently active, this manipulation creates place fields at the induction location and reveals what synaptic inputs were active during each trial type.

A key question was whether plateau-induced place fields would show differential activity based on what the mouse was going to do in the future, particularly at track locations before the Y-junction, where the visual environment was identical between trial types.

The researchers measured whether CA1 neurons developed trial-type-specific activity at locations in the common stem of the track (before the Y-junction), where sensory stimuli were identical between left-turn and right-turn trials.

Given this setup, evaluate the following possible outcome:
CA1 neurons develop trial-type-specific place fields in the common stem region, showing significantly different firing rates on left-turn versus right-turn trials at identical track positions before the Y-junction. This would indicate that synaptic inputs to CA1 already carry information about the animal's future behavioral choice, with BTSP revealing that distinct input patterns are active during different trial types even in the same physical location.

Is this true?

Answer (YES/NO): YES